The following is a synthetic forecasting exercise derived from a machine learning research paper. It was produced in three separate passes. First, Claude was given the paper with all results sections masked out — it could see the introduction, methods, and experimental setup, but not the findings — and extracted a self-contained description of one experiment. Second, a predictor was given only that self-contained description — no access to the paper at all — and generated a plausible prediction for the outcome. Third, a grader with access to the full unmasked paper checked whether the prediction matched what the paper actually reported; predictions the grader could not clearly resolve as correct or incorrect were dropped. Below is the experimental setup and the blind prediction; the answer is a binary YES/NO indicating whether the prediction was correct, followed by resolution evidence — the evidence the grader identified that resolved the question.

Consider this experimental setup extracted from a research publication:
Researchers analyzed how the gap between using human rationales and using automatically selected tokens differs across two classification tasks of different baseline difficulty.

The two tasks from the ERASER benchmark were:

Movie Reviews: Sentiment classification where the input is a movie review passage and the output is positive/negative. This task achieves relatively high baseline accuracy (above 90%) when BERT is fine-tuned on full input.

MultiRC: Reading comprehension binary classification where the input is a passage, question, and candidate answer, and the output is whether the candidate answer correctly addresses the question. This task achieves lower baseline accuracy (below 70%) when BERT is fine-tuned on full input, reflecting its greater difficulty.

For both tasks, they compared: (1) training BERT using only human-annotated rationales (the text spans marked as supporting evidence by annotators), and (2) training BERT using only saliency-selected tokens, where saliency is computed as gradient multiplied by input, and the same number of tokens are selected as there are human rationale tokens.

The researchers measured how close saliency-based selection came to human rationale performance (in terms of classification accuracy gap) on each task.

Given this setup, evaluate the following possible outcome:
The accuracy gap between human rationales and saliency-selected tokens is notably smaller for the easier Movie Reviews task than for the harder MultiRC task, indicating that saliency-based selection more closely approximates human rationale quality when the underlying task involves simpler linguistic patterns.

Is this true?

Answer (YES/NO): YES